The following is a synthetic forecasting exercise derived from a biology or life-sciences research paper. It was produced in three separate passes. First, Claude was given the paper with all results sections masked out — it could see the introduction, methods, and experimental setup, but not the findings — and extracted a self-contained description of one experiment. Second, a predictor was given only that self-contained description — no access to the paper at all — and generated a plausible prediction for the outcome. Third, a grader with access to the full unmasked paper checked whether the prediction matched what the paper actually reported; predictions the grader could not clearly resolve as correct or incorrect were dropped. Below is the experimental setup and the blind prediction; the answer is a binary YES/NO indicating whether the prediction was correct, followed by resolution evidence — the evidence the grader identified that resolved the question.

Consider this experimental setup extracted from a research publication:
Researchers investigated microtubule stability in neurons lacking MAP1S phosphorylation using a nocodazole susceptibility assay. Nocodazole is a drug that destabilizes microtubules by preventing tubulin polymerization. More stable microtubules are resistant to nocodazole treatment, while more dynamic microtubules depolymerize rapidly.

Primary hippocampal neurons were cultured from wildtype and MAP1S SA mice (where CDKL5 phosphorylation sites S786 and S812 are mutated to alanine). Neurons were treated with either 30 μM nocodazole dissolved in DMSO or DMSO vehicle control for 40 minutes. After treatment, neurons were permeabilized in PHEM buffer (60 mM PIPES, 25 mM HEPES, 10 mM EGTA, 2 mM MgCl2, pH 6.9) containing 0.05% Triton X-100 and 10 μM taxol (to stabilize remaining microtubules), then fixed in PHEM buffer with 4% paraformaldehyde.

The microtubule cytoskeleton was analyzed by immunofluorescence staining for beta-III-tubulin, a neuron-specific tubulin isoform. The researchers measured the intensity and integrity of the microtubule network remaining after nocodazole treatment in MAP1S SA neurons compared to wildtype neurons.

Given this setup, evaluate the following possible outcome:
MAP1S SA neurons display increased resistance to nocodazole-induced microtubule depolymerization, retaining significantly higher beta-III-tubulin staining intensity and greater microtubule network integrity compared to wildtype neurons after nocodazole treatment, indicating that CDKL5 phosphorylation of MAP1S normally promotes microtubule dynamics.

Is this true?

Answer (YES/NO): YES